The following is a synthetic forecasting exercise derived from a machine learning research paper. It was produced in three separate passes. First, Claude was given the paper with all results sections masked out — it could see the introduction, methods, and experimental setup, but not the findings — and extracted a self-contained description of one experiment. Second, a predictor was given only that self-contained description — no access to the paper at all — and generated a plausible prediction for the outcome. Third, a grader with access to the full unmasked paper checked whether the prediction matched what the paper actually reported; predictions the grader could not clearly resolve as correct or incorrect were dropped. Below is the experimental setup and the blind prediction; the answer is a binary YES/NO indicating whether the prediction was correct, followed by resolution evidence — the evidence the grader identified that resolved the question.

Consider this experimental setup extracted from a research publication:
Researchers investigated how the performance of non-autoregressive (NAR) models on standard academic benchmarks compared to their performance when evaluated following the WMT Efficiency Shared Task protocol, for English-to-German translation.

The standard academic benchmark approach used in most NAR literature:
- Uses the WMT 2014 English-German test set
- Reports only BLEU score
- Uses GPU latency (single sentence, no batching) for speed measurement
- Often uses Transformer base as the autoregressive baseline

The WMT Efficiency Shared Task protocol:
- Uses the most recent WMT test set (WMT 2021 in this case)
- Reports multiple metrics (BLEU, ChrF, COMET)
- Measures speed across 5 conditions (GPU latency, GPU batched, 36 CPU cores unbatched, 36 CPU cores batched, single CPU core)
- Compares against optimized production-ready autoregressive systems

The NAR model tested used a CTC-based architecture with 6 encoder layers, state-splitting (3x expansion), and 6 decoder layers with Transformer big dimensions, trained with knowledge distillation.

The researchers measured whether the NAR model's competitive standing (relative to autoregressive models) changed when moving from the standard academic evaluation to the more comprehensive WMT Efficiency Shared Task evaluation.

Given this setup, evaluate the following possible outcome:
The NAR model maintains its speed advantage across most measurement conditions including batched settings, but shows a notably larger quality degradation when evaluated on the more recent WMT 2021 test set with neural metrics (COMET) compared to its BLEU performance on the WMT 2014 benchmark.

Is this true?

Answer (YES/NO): NO